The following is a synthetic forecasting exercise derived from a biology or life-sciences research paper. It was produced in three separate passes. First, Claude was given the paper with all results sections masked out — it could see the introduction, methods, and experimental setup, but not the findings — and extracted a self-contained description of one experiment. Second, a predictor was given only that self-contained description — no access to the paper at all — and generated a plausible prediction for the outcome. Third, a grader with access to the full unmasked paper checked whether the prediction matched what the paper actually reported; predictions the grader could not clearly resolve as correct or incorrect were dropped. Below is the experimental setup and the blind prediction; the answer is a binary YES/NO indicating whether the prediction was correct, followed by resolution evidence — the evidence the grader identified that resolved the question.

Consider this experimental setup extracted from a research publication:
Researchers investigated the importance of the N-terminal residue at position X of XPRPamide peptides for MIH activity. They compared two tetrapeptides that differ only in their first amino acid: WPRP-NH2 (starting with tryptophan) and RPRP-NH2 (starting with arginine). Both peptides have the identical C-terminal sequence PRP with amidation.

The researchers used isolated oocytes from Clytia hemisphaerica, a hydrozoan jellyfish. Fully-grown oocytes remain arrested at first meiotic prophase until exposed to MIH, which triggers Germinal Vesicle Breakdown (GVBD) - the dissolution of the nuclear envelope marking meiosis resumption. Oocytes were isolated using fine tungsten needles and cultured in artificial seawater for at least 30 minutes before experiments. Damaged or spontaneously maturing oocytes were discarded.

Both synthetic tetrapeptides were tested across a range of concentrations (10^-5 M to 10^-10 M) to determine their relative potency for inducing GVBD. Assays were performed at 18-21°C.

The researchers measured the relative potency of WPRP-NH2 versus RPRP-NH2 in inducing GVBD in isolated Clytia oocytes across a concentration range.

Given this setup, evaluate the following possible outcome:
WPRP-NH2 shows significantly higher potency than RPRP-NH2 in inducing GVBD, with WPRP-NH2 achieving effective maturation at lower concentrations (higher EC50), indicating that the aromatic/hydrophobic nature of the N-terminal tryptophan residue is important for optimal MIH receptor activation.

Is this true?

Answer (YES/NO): YES